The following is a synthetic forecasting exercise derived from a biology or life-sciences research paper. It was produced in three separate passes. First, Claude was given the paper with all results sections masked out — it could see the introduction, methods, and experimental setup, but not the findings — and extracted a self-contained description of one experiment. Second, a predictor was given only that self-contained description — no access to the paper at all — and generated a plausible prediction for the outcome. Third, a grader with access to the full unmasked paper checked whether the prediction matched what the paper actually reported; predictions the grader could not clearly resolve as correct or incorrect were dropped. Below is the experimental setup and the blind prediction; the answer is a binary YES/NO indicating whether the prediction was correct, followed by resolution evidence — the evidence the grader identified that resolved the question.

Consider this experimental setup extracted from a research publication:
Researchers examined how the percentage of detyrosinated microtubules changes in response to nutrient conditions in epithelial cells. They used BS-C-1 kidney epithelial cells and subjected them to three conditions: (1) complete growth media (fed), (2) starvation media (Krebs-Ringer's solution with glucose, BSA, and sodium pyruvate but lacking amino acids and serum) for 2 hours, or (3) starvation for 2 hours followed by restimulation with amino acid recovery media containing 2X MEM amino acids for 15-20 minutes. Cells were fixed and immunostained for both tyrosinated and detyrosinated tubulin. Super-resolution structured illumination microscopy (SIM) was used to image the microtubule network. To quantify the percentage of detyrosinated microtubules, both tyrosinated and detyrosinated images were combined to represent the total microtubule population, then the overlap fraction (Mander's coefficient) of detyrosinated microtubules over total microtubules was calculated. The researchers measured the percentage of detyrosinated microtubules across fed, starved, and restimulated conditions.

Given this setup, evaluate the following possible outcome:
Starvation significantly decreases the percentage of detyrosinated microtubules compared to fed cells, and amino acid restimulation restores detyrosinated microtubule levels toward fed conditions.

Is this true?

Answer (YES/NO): NO